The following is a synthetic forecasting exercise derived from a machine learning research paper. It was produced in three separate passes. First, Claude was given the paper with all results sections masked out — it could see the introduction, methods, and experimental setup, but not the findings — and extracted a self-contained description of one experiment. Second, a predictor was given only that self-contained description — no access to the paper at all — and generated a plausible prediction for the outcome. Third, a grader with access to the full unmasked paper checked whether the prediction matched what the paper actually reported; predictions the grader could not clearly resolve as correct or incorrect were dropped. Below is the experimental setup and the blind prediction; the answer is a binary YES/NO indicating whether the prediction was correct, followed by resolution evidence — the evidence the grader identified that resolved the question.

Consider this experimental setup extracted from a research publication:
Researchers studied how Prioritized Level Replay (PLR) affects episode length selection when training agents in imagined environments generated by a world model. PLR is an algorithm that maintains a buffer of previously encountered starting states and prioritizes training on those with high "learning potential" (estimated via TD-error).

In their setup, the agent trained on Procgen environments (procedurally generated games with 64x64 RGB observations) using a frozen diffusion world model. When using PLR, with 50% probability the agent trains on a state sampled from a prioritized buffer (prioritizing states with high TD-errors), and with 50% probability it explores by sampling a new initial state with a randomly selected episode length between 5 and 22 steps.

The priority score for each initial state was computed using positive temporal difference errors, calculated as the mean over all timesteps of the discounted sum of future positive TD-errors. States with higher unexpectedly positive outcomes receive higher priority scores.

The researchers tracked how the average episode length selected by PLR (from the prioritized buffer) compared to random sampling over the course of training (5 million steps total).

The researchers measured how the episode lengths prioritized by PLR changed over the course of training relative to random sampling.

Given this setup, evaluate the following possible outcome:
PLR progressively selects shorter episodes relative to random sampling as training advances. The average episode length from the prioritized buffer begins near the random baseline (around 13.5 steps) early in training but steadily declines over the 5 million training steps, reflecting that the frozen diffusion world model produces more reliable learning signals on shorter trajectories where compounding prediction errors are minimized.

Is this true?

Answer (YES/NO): NO